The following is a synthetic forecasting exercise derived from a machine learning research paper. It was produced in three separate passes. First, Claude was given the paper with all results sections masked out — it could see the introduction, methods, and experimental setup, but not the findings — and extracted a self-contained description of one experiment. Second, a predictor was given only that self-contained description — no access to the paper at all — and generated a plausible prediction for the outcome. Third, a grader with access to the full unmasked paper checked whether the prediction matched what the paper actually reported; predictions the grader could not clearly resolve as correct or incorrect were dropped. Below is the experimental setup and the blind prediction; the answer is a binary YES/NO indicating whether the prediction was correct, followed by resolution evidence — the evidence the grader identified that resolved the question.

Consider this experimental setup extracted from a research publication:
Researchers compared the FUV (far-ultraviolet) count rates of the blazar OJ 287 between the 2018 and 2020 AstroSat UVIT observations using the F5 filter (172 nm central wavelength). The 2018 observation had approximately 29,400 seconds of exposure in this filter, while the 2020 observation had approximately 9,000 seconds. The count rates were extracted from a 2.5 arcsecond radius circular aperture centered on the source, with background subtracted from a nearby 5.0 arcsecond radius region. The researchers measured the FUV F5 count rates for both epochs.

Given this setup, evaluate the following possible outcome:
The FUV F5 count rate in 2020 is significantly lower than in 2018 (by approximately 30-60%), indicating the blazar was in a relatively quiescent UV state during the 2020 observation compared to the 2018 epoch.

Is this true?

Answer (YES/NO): NO